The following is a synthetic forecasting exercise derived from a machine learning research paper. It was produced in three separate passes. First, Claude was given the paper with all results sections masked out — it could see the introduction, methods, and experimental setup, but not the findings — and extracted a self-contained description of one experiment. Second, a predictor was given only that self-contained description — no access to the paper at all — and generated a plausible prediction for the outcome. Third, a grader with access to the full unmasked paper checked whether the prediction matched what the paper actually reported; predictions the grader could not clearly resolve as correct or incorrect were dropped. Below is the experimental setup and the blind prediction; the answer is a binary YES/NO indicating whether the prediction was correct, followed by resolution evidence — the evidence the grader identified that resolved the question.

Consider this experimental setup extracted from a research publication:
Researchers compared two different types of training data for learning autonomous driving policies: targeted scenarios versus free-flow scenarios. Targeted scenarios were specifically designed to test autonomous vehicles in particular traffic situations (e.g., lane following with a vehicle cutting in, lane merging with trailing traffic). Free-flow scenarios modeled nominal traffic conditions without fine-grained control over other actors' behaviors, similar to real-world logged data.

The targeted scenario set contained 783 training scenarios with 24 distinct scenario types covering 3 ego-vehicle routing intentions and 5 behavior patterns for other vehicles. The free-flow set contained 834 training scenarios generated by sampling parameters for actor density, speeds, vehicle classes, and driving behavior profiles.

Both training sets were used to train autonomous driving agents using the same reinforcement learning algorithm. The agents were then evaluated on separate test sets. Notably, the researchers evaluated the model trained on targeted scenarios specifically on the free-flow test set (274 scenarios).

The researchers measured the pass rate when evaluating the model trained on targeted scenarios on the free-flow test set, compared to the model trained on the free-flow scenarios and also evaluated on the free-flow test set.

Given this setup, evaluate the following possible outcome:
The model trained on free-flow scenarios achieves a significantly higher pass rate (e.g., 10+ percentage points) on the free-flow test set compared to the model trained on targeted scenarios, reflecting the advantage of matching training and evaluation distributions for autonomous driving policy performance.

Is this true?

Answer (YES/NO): NO